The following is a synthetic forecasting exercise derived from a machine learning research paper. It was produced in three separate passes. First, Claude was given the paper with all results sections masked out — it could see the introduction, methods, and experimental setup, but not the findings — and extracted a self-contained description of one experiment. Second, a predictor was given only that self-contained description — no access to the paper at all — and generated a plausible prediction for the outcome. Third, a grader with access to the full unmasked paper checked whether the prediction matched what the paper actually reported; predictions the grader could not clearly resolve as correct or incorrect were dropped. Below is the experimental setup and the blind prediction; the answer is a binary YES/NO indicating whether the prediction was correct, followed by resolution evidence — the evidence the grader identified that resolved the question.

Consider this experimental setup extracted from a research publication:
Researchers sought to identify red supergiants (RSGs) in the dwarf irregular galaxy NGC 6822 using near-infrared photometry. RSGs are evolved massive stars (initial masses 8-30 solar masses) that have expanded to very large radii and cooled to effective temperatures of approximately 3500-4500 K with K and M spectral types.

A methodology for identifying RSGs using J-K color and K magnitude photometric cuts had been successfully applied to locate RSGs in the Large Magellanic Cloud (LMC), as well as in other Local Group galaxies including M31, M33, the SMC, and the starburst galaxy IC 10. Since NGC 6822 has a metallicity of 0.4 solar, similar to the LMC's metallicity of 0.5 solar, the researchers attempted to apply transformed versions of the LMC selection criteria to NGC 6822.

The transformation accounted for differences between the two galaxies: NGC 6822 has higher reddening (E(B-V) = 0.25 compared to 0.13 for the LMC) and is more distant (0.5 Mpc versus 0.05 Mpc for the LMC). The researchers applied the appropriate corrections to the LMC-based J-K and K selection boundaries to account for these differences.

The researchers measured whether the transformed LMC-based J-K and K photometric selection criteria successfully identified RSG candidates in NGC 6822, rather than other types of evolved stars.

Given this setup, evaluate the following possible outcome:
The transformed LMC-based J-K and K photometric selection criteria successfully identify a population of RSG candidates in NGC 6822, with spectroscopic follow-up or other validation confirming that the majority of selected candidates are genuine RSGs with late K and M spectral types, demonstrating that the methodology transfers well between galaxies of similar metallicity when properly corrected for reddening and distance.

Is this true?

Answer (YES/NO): NO